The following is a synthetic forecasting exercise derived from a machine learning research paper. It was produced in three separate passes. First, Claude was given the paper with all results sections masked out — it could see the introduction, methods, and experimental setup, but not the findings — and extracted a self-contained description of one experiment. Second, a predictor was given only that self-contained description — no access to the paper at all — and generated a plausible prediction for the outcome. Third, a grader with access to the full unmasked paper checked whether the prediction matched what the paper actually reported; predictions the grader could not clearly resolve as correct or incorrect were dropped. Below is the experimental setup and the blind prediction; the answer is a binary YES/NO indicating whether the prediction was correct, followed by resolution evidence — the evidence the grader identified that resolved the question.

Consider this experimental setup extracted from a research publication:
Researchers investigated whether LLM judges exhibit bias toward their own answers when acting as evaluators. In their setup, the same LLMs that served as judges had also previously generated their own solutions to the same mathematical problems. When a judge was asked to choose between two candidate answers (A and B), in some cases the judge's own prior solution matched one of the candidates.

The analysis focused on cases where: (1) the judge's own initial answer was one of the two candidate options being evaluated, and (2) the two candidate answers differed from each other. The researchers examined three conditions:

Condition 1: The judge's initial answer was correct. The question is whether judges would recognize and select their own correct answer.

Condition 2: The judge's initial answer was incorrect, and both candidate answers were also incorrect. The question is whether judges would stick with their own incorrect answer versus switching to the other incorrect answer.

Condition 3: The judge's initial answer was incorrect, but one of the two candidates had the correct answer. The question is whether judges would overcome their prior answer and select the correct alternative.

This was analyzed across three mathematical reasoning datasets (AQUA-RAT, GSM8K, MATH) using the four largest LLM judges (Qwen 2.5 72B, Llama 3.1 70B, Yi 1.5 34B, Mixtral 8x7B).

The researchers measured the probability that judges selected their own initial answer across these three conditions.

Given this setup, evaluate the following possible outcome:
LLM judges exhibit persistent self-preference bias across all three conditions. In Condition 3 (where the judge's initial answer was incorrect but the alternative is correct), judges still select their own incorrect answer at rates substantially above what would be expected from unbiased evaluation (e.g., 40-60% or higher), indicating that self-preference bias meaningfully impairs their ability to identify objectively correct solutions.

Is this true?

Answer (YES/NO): YES